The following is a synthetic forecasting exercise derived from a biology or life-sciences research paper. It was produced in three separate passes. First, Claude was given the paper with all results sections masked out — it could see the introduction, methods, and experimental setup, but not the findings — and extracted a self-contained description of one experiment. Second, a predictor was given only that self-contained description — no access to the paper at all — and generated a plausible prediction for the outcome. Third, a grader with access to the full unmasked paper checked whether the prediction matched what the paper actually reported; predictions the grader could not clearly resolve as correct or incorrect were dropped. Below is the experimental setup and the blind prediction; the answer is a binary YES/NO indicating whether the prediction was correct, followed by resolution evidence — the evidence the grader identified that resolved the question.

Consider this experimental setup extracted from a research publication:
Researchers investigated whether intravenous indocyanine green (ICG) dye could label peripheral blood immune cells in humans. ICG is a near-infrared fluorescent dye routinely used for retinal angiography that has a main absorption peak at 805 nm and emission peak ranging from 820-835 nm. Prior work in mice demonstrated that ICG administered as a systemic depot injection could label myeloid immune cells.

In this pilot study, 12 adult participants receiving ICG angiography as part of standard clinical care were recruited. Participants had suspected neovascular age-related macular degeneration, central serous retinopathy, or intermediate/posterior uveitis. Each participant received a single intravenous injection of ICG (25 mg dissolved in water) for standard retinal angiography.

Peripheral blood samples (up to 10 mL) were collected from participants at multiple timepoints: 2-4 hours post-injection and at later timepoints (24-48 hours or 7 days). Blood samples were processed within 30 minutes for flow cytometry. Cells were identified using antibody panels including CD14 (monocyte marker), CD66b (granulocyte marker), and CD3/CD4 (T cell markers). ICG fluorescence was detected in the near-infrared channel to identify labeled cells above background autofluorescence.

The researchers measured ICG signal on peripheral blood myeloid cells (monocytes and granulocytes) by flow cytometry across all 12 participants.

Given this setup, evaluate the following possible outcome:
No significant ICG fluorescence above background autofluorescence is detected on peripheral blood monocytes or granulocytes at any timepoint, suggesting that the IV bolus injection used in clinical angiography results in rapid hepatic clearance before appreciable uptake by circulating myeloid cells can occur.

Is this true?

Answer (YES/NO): NO